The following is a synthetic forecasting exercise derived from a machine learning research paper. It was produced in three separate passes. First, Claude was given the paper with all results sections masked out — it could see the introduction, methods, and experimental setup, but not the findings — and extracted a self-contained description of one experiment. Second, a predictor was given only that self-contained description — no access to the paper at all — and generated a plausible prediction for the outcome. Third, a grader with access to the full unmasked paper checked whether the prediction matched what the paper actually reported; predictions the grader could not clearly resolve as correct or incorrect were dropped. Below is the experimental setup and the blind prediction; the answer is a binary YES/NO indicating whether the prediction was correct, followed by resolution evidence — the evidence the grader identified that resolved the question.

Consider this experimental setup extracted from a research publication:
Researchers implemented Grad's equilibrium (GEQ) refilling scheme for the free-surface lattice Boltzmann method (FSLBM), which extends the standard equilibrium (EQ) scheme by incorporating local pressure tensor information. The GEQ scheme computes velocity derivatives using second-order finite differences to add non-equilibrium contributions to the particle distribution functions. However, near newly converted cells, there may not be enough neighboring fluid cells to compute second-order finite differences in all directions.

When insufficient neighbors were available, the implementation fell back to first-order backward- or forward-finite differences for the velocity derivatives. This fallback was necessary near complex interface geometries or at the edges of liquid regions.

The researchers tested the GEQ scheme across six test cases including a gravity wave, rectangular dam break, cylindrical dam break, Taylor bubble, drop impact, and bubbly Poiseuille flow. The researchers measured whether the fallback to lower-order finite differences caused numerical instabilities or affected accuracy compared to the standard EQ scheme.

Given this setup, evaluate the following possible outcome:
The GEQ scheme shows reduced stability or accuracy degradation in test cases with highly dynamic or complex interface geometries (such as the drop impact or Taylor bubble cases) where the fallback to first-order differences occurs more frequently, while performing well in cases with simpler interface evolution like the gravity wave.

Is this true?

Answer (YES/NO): NO